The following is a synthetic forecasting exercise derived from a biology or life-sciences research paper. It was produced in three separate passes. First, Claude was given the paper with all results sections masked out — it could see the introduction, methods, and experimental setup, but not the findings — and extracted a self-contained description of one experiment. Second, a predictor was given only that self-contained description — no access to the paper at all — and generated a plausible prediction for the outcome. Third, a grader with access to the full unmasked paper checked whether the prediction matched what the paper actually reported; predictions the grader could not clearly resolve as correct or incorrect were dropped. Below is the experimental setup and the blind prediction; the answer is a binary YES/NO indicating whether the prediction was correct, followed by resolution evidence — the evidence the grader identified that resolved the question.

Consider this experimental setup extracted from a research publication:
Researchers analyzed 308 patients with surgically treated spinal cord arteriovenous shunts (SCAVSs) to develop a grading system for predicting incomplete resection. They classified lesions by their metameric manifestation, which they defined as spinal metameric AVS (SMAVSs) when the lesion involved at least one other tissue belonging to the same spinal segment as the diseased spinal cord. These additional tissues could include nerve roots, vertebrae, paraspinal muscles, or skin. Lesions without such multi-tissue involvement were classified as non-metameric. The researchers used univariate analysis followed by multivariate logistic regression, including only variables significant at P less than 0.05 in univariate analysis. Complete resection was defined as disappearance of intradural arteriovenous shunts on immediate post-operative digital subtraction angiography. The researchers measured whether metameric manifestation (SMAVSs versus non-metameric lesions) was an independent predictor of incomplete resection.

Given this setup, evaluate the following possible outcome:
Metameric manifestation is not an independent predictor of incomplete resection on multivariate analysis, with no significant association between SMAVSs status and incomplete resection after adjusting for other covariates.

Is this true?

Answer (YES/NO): NO